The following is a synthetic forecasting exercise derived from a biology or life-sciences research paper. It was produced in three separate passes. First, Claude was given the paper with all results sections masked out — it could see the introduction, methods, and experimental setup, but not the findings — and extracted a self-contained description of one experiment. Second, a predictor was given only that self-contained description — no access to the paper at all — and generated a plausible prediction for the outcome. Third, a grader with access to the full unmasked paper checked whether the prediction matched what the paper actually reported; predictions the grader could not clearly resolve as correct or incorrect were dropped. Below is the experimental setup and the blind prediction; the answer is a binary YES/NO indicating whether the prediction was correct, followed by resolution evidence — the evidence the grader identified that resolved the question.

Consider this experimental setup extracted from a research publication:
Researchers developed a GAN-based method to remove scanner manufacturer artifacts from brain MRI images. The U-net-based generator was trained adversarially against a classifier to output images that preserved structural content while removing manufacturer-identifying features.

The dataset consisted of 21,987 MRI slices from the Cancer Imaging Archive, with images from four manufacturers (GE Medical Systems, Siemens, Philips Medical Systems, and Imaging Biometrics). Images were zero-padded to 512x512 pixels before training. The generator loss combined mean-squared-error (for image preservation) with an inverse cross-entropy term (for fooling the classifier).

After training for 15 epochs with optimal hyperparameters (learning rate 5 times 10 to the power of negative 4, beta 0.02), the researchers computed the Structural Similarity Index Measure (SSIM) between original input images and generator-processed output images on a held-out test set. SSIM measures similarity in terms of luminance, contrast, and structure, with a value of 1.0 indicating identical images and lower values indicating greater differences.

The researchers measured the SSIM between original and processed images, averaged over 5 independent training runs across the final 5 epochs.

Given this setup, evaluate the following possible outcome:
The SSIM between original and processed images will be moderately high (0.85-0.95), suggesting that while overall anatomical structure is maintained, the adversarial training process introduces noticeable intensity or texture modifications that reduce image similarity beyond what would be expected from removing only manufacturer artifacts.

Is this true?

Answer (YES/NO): NO